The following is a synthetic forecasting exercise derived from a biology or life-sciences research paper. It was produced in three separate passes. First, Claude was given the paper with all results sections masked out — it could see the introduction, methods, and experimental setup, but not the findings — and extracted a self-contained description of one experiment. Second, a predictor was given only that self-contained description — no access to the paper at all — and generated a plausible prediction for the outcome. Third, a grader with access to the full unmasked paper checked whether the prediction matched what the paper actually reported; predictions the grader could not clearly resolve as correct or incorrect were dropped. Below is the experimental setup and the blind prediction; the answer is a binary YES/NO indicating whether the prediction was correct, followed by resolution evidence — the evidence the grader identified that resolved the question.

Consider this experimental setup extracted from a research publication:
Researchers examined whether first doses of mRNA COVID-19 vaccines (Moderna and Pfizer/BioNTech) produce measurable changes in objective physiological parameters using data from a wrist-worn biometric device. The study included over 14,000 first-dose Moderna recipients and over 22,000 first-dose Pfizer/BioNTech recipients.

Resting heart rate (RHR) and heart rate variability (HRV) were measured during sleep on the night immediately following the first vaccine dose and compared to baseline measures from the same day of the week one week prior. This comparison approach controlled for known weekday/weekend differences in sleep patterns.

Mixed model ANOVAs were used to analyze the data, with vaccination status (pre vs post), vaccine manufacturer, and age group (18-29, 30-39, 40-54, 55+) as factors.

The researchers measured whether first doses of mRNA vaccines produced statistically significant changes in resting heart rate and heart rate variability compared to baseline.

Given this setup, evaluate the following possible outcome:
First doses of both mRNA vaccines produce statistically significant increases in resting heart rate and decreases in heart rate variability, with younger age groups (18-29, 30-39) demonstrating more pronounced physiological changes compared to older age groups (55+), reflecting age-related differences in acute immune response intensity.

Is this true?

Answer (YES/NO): YES